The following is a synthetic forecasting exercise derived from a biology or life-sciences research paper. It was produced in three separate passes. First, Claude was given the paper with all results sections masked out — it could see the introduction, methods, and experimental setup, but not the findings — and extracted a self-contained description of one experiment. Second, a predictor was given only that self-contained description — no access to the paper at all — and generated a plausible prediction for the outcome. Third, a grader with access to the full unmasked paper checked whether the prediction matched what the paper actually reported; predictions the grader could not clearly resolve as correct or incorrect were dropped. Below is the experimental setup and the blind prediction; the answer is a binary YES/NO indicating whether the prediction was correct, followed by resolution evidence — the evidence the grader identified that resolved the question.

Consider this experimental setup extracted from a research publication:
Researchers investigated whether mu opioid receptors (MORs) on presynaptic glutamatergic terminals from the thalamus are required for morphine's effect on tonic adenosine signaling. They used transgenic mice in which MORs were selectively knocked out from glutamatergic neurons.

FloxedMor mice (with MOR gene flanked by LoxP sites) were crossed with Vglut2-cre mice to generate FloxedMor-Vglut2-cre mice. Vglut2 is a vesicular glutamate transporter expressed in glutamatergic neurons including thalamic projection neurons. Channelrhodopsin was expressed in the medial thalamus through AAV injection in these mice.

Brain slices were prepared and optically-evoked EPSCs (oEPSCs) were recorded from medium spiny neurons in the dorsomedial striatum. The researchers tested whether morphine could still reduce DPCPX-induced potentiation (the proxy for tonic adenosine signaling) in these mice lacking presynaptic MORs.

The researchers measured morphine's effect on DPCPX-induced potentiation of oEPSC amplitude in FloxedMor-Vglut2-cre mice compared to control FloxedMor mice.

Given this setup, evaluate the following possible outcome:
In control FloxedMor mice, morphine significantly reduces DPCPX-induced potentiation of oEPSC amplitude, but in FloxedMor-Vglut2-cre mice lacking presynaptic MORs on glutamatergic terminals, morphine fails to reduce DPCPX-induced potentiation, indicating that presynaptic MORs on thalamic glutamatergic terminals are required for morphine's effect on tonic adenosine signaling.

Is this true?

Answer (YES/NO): NO